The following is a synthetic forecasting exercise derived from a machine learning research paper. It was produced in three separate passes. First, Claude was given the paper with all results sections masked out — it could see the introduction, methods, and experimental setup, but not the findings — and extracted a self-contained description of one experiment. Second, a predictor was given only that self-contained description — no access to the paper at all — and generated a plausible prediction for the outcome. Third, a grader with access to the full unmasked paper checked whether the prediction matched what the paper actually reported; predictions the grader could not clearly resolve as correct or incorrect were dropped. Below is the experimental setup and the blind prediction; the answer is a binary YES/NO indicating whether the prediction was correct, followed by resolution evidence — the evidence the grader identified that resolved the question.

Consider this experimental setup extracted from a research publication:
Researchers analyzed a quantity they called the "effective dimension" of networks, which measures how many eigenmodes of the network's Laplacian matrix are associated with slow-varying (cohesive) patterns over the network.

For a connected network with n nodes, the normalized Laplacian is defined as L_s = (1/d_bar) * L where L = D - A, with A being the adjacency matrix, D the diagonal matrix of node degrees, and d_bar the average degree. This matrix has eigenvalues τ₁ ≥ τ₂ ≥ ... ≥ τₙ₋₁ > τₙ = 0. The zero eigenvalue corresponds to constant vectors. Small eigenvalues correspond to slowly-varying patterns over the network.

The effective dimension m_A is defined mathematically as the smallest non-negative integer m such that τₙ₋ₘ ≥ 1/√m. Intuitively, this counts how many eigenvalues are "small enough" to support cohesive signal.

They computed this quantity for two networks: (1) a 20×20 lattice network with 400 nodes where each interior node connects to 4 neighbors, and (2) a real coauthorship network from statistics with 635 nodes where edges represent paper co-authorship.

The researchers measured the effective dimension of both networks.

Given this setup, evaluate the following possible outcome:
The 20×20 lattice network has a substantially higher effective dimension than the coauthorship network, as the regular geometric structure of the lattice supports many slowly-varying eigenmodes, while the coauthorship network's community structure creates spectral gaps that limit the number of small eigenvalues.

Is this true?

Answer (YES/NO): NO